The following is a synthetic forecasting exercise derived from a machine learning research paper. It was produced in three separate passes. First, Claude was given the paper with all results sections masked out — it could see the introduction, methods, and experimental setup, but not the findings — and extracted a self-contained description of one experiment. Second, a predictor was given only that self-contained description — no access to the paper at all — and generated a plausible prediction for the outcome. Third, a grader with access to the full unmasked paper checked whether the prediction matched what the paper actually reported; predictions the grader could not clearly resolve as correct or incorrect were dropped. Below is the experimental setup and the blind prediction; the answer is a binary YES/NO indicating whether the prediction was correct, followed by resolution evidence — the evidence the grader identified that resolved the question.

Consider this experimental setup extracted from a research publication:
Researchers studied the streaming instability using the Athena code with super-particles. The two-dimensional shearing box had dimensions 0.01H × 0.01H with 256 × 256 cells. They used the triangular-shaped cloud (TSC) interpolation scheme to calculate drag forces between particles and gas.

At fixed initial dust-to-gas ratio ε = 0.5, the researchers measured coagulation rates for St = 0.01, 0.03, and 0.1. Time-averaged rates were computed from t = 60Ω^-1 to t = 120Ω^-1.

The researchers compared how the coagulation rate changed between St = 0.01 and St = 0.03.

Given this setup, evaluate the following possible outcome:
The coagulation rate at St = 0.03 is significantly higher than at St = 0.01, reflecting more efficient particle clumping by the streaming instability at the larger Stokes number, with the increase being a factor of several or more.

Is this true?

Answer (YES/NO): YES